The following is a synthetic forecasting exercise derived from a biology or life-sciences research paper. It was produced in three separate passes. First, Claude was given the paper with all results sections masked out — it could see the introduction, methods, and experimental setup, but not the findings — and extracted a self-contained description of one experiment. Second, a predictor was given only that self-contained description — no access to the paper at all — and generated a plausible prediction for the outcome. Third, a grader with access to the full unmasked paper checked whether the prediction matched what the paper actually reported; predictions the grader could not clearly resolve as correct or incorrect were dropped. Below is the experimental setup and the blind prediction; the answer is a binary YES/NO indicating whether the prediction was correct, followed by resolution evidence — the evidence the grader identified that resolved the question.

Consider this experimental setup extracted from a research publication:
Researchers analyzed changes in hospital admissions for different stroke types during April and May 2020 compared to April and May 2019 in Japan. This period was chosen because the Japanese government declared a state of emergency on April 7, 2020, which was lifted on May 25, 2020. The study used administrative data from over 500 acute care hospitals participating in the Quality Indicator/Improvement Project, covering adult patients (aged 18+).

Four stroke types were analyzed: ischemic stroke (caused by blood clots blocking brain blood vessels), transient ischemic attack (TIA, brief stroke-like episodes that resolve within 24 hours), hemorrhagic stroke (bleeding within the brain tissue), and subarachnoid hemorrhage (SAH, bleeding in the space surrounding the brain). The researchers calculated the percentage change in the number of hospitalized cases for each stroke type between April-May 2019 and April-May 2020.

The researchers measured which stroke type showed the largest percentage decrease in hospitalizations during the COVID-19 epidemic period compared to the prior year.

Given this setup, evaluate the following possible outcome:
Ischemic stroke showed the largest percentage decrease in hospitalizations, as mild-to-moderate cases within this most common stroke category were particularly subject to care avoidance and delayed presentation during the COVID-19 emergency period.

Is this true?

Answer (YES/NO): NO